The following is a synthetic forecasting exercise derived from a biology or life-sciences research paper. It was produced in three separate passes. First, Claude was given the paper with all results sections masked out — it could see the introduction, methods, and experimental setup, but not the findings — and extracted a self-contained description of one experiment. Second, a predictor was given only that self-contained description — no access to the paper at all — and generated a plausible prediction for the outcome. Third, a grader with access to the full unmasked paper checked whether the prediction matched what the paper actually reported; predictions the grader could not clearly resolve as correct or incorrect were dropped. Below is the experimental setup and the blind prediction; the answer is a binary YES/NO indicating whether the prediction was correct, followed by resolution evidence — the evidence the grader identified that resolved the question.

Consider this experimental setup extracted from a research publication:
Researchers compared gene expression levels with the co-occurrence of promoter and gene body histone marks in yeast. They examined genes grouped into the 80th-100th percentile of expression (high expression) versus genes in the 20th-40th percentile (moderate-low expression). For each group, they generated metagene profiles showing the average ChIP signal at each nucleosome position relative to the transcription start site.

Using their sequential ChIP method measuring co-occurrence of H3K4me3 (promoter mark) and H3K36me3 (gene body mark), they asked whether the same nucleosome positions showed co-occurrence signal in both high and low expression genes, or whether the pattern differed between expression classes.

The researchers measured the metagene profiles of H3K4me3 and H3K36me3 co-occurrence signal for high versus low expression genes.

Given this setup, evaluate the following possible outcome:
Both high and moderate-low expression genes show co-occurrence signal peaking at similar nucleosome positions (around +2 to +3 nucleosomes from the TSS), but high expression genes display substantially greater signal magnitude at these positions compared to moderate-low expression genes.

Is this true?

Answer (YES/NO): NO